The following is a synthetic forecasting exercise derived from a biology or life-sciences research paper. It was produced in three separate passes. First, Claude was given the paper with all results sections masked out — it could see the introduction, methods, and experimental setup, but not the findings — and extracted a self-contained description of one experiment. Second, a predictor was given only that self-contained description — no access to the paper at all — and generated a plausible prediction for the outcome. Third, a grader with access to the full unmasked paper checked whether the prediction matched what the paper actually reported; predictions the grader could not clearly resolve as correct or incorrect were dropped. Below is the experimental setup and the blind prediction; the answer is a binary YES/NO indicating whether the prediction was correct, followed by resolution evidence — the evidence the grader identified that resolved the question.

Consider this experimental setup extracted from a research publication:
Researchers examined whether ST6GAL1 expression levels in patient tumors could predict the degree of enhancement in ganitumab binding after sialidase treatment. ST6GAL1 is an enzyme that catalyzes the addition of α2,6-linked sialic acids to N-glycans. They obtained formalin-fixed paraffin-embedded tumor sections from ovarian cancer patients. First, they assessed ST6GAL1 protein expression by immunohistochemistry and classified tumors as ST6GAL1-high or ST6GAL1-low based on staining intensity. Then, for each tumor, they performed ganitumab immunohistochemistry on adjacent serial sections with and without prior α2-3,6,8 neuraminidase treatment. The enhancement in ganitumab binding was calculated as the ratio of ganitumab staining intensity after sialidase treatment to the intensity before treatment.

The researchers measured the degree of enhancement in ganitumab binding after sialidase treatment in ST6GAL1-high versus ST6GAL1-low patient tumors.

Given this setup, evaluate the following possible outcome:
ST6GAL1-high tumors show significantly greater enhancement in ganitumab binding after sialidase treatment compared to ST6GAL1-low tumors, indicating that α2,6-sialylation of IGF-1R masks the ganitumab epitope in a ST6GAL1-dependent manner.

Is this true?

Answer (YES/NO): YES